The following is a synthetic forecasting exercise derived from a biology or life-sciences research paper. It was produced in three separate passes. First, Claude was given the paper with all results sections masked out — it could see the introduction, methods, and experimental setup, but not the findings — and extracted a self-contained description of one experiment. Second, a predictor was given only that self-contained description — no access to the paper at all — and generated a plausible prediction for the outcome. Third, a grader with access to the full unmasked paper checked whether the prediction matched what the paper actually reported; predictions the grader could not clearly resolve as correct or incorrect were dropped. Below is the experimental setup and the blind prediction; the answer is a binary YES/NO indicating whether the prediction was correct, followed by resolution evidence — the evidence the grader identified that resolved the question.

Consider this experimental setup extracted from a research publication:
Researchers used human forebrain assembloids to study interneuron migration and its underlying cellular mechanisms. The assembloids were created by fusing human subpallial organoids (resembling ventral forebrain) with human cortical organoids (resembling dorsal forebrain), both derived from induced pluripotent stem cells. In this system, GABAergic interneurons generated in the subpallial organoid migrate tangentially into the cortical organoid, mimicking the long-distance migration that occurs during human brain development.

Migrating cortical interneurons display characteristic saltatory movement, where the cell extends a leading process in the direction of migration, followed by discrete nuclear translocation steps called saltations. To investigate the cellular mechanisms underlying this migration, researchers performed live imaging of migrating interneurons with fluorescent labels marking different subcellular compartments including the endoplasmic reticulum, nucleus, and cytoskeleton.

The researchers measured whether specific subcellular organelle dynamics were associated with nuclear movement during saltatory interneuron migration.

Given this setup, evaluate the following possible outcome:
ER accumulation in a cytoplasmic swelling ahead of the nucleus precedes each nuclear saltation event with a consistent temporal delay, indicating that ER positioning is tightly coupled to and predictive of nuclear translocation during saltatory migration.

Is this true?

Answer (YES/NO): NO